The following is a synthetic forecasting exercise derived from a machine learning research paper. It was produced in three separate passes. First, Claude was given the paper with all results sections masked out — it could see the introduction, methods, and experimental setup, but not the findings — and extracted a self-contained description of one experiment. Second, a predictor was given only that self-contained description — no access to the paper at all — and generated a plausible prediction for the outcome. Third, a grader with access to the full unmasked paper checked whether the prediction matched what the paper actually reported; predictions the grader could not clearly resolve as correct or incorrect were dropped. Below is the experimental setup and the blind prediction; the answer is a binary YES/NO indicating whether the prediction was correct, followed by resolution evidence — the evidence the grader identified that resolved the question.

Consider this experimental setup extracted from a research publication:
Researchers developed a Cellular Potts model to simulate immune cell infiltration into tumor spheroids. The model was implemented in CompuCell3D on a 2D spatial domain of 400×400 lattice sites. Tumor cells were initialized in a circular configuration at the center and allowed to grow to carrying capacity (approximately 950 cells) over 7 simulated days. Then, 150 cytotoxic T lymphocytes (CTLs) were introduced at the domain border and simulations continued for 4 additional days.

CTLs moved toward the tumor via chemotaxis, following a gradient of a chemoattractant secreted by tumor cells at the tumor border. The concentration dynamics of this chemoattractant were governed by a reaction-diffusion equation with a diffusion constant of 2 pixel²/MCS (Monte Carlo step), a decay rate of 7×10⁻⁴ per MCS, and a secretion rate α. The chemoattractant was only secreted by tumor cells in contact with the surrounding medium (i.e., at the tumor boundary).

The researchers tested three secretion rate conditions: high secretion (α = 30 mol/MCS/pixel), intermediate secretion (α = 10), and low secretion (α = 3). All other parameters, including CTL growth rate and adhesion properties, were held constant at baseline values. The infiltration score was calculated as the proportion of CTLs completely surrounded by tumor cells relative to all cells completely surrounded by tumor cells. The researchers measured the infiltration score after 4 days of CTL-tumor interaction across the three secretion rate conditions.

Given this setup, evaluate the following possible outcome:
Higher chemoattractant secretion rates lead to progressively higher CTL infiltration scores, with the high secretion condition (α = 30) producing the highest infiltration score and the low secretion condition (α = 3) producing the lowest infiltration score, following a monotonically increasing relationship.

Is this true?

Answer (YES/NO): YES